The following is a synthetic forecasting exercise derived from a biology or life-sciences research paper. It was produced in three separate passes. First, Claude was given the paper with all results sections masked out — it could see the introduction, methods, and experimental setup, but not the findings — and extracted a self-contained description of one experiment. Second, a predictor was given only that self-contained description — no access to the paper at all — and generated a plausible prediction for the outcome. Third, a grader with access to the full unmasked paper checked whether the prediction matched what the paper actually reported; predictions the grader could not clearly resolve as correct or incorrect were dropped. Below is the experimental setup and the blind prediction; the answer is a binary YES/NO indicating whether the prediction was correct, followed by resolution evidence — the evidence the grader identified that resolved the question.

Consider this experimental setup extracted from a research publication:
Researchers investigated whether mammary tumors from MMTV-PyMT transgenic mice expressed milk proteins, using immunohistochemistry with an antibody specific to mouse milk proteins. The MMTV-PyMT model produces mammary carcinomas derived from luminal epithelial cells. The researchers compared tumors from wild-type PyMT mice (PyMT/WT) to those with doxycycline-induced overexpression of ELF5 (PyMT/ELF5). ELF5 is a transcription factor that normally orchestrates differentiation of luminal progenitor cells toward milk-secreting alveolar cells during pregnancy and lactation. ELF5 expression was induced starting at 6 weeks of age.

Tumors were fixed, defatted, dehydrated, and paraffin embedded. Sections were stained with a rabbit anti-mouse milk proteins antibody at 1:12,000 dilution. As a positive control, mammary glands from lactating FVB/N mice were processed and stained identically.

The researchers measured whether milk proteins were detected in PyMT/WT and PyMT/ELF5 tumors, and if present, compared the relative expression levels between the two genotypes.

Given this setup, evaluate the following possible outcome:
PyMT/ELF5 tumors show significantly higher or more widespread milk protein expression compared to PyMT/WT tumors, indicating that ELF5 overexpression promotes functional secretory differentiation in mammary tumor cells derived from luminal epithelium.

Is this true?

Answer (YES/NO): YES